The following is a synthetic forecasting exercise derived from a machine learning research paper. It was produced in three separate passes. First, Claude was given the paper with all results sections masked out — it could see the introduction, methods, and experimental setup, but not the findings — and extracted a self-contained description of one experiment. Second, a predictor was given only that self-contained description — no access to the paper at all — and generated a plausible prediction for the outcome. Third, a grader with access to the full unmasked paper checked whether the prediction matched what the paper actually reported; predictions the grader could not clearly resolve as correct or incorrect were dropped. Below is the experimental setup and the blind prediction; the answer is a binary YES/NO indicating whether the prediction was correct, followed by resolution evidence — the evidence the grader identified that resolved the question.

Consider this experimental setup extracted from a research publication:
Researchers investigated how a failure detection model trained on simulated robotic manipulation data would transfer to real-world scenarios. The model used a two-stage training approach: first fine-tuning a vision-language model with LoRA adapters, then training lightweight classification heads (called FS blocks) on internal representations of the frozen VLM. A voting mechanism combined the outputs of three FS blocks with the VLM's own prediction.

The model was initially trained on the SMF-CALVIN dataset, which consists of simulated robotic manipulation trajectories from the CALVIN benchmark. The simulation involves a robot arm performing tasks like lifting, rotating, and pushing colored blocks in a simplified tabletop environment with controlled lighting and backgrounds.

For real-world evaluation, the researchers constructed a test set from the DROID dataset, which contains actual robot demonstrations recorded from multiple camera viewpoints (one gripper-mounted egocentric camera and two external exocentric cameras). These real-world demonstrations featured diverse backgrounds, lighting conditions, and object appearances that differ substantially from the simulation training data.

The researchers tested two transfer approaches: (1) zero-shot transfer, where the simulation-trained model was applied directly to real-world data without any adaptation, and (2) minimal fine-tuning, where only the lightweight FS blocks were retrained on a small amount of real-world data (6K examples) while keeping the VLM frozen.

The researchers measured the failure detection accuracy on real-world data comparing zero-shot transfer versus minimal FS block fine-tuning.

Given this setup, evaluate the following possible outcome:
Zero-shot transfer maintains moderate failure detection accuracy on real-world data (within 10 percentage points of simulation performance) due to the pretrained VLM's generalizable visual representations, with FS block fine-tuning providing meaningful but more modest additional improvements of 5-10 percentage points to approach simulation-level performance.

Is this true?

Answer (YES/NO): NO